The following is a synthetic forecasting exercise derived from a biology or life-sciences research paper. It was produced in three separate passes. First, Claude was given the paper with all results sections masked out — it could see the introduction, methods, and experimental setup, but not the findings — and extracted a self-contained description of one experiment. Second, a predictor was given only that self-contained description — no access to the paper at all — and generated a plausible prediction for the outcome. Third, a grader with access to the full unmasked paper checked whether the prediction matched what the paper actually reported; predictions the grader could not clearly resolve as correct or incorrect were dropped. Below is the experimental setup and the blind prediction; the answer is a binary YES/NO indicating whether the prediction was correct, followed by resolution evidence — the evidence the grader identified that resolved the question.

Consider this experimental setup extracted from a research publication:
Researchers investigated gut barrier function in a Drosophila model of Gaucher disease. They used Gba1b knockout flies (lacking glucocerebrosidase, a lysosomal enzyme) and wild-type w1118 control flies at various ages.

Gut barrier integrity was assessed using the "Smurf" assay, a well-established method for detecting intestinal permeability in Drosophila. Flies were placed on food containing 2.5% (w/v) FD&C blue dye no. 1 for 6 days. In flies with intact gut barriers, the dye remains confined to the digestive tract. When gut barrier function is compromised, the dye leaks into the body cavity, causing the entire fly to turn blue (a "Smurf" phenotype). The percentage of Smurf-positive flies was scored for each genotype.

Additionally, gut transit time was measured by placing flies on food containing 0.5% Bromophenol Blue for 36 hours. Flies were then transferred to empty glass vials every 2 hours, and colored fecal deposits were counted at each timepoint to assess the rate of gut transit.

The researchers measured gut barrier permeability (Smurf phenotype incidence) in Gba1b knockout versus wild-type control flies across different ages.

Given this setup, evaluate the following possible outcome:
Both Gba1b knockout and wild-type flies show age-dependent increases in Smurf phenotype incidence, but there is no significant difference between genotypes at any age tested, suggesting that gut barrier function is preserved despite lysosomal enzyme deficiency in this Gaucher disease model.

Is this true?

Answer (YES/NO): NO